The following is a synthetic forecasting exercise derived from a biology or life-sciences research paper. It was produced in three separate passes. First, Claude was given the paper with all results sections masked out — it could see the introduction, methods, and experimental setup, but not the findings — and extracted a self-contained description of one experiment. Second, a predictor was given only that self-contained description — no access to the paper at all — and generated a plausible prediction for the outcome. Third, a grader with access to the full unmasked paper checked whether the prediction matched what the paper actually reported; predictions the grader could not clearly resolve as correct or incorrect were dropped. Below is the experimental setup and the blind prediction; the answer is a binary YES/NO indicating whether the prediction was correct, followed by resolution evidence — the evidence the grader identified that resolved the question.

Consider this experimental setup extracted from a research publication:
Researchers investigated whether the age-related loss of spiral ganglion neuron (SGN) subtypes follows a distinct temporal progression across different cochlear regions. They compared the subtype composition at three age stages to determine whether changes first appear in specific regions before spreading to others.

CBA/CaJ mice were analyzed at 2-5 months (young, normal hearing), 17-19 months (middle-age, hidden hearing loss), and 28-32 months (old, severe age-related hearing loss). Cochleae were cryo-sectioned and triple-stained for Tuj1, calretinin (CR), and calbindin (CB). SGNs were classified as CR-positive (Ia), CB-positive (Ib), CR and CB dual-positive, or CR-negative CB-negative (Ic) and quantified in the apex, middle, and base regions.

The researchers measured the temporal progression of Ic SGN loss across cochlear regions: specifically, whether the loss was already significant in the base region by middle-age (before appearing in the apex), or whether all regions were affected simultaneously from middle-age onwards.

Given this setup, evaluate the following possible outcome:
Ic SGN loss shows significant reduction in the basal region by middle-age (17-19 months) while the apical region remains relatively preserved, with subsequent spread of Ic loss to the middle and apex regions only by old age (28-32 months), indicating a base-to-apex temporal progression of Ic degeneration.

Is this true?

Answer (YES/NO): NO